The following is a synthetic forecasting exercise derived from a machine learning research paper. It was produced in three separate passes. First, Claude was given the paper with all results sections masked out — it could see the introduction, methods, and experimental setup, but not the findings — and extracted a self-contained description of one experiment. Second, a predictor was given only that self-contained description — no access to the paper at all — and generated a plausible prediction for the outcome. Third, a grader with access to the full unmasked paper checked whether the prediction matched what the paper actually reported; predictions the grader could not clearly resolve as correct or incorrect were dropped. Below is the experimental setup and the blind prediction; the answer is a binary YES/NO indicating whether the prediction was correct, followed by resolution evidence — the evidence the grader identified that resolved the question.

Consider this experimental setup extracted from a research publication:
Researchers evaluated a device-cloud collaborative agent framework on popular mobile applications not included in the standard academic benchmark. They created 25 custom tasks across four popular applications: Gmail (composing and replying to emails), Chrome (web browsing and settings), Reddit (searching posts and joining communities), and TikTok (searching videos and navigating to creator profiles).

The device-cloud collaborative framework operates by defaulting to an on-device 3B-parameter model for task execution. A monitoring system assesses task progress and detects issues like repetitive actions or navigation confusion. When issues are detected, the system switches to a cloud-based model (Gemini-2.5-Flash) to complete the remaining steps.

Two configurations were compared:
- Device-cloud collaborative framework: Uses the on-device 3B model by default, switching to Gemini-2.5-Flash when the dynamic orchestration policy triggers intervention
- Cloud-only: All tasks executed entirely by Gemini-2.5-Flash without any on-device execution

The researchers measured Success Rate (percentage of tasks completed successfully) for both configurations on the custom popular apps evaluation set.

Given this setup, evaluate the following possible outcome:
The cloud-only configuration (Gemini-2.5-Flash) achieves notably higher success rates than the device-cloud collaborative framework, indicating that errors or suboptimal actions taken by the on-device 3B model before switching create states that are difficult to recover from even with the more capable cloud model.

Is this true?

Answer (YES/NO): NO